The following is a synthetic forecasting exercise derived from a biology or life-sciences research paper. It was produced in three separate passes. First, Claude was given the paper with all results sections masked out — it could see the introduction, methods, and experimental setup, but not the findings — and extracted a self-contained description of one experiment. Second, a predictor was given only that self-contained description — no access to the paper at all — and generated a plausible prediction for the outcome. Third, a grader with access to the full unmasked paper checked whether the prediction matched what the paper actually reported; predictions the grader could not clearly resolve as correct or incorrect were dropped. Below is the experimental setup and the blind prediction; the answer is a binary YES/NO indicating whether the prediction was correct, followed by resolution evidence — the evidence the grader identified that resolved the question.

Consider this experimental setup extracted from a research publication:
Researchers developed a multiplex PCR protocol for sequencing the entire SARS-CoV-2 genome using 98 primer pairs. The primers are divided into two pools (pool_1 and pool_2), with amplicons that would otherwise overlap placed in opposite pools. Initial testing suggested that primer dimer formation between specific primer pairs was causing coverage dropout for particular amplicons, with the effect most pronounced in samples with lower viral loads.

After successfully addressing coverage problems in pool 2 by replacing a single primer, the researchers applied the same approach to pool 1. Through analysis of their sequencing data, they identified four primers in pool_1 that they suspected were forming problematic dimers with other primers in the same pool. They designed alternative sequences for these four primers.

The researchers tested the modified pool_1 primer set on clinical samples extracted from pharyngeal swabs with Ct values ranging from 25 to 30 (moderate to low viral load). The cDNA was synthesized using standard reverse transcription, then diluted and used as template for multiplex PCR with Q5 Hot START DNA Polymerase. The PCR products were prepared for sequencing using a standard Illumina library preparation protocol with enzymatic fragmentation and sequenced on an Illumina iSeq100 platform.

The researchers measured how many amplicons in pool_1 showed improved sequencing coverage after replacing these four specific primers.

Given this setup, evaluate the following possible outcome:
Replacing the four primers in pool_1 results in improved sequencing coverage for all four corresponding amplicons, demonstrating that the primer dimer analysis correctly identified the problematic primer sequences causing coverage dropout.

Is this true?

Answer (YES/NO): NO